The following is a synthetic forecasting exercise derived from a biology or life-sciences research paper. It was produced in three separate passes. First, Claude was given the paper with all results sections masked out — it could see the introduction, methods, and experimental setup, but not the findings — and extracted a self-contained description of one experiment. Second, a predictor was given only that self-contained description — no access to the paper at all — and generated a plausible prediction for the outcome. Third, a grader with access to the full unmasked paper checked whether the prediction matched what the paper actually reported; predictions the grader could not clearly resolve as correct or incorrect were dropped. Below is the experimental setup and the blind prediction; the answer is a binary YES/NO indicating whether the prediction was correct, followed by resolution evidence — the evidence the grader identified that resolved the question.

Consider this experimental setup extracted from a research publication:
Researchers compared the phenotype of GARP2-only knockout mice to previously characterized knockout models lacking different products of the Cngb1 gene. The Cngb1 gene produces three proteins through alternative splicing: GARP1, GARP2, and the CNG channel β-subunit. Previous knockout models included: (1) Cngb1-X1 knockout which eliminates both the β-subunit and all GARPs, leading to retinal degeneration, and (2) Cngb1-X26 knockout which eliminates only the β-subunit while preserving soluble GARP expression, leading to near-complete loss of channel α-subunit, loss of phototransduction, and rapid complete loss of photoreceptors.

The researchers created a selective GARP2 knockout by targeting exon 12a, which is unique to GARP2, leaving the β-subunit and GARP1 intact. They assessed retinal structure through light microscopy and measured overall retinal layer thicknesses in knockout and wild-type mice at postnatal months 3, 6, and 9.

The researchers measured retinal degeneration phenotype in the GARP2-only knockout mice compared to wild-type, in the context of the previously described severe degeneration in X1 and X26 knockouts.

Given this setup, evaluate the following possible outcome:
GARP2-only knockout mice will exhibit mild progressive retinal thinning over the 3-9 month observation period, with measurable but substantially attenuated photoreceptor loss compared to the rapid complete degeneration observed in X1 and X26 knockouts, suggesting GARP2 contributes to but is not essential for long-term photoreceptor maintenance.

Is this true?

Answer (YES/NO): NO